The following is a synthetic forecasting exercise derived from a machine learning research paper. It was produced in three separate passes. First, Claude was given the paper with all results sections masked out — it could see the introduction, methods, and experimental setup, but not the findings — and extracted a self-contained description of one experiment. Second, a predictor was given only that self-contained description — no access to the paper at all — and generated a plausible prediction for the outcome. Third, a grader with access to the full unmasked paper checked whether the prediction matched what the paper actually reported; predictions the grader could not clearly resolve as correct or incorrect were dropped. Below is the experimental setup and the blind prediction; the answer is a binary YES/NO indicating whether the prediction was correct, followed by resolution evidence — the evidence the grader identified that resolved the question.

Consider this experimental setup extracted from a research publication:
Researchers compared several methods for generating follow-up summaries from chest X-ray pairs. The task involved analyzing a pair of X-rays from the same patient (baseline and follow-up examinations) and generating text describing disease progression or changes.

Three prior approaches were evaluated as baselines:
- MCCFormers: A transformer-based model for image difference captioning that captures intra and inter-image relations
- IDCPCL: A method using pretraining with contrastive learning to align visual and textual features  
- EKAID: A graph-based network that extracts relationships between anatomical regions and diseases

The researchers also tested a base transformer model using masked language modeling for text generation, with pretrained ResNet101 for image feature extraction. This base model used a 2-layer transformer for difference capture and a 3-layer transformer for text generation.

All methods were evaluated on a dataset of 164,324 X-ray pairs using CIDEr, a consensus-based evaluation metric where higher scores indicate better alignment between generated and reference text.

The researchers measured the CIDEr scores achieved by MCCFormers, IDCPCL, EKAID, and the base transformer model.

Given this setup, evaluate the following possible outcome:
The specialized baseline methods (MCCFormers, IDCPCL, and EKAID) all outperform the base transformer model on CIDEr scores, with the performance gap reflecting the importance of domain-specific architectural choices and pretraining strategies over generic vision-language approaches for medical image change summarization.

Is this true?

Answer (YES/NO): NO